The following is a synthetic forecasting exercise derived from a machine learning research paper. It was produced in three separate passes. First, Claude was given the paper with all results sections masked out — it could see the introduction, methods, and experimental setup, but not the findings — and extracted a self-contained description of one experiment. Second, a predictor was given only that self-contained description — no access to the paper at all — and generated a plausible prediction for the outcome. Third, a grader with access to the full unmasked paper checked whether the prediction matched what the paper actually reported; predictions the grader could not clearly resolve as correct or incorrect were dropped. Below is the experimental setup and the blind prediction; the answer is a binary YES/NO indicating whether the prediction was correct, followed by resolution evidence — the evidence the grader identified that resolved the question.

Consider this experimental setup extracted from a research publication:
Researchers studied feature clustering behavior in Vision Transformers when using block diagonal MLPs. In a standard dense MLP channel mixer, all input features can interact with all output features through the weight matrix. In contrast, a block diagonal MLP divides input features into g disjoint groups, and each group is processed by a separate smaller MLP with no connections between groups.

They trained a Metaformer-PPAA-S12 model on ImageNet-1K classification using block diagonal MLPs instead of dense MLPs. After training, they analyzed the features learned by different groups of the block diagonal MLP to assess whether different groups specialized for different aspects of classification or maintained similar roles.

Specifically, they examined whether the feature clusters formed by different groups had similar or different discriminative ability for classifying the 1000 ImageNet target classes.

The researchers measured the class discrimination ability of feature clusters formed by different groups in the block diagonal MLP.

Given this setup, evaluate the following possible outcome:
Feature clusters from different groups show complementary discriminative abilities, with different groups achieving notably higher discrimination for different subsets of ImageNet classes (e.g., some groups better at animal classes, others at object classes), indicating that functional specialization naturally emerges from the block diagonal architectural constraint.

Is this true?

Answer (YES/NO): NO